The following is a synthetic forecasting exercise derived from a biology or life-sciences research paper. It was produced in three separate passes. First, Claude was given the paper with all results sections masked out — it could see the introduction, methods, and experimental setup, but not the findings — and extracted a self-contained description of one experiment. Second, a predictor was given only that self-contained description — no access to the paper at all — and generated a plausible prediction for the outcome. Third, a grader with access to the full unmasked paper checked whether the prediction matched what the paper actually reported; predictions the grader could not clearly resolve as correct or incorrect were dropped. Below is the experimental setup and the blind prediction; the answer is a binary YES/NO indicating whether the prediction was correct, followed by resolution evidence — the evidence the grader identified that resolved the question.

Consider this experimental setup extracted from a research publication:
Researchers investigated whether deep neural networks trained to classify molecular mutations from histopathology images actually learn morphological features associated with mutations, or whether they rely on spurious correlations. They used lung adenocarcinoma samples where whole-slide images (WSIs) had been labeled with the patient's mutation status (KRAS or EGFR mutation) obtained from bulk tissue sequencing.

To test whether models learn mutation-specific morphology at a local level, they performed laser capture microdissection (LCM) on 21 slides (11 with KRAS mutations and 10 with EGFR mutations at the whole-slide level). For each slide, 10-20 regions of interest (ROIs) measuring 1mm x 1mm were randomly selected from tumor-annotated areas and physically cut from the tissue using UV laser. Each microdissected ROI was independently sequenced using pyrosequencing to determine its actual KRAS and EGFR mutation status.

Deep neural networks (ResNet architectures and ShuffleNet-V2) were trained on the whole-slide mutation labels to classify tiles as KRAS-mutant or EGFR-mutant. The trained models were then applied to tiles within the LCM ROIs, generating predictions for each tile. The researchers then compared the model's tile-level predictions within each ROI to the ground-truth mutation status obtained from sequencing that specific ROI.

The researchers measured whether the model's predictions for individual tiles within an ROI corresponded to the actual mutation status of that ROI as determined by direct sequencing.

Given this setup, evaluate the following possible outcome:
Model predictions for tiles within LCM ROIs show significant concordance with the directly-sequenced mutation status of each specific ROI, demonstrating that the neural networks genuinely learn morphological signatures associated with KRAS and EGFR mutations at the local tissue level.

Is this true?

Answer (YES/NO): NO